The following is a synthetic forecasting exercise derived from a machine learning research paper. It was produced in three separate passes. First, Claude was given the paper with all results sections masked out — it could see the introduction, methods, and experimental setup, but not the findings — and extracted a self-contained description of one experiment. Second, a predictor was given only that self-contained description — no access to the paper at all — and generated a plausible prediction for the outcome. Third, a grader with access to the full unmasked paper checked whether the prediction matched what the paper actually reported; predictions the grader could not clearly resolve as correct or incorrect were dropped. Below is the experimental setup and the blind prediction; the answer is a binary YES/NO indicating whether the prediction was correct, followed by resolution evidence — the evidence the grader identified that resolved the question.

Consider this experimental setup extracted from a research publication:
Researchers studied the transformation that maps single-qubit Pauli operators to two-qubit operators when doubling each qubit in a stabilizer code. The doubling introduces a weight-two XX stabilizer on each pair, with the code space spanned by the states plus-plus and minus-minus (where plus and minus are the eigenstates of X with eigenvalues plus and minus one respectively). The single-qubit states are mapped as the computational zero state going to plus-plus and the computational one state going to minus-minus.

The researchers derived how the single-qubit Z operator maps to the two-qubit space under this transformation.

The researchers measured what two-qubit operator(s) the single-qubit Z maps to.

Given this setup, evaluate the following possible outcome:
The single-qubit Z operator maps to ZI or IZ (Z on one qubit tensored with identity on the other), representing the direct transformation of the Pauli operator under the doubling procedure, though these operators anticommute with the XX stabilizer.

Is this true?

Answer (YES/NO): NO